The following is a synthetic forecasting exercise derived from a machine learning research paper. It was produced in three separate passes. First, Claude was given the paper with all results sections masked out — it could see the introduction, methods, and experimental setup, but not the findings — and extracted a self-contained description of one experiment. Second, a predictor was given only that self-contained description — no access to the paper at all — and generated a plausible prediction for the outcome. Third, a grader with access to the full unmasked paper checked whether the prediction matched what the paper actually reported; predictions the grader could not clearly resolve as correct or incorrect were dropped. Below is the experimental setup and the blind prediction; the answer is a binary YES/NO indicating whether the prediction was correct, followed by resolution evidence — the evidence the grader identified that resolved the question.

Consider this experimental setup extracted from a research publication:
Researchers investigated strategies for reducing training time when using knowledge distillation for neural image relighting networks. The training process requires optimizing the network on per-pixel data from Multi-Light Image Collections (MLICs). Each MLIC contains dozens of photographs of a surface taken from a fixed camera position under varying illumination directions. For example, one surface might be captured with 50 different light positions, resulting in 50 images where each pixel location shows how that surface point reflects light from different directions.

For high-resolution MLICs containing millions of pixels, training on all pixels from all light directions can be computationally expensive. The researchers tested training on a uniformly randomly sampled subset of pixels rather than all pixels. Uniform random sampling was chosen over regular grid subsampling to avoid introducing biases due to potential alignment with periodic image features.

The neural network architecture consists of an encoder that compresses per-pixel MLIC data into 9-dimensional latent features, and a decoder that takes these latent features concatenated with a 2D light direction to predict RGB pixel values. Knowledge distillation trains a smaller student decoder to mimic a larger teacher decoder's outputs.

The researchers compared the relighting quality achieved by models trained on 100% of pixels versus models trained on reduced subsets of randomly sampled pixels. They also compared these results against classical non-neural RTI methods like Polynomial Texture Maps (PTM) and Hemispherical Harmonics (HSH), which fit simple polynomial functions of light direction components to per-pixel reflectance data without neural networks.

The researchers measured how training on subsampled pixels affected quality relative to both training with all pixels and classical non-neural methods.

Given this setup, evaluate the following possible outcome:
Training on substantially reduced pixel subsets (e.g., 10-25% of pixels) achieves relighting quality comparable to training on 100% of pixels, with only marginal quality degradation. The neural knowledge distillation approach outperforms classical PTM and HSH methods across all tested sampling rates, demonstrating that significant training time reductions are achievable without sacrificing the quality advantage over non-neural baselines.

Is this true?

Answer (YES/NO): NO